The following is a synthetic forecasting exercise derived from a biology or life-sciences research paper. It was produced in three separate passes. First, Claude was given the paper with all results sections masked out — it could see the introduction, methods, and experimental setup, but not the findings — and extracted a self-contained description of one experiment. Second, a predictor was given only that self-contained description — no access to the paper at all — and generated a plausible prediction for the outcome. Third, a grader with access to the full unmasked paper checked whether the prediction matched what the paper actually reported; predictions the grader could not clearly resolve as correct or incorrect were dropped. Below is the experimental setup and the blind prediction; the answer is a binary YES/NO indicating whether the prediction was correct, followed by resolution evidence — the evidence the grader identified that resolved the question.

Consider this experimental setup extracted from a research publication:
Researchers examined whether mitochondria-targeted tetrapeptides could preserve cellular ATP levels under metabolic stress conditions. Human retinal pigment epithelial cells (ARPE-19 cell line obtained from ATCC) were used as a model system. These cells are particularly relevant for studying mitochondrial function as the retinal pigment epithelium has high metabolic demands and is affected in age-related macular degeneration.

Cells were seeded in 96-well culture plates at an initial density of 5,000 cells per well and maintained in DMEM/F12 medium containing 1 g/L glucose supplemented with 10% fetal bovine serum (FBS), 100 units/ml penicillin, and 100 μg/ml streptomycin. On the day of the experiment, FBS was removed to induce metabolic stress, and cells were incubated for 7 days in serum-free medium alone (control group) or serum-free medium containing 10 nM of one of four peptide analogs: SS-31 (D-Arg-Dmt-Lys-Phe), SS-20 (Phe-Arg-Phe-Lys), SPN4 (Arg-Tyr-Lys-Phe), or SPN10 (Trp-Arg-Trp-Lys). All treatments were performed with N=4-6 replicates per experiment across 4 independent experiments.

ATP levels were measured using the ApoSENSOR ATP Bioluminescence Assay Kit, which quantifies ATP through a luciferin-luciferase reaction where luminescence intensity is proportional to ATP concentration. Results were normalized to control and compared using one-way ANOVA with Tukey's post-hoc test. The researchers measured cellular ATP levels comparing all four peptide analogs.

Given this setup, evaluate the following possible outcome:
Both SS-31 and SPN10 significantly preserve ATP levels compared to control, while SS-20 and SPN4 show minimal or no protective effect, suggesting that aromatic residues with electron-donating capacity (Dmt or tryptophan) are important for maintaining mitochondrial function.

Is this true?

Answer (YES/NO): NO